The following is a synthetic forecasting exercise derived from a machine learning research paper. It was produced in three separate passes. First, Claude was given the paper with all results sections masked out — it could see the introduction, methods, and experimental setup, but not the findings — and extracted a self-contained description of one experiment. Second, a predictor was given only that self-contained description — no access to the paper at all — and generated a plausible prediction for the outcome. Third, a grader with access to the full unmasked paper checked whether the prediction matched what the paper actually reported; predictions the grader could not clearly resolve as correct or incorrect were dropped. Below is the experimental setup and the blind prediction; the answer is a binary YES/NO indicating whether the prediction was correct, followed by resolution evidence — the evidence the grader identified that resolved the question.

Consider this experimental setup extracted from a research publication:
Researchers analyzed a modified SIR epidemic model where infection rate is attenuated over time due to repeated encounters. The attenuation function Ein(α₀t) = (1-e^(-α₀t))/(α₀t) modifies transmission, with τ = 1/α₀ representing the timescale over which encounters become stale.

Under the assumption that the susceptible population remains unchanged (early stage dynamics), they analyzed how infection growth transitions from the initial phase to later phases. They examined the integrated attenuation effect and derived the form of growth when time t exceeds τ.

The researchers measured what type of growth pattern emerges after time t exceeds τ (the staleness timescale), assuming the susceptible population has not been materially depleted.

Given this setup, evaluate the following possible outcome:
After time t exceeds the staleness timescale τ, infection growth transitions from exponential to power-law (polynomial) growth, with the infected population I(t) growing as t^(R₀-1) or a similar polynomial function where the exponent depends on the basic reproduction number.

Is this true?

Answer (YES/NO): NO